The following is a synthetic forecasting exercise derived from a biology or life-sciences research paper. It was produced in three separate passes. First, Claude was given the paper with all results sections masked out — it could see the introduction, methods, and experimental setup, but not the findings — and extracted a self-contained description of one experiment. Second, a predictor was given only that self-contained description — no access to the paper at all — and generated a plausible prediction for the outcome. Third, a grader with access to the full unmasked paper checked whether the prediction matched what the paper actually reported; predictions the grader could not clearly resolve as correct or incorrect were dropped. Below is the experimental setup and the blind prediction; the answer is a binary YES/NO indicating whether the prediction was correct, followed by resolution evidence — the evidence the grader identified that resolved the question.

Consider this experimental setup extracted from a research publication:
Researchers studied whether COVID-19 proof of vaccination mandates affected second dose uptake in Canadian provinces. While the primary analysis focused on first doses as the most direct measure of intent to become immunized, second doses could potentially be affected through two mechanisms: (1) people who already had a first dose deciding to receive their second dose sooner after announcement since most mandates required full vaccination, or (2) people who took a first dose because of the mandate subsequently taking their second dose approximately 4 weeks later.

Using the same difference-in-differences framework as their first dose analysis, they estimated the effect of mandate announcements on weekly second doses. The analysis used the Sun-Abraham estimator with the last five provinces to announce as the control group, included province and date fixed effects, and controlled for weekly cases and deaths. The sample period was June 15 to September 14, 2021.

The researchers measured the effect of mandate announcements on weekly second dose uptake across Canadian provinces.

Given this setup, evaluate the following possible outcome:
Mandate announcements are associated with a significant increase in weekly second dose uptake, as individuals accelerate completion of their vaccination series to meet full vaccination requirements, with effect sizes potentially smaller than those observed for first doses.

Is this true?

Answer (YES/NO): NO